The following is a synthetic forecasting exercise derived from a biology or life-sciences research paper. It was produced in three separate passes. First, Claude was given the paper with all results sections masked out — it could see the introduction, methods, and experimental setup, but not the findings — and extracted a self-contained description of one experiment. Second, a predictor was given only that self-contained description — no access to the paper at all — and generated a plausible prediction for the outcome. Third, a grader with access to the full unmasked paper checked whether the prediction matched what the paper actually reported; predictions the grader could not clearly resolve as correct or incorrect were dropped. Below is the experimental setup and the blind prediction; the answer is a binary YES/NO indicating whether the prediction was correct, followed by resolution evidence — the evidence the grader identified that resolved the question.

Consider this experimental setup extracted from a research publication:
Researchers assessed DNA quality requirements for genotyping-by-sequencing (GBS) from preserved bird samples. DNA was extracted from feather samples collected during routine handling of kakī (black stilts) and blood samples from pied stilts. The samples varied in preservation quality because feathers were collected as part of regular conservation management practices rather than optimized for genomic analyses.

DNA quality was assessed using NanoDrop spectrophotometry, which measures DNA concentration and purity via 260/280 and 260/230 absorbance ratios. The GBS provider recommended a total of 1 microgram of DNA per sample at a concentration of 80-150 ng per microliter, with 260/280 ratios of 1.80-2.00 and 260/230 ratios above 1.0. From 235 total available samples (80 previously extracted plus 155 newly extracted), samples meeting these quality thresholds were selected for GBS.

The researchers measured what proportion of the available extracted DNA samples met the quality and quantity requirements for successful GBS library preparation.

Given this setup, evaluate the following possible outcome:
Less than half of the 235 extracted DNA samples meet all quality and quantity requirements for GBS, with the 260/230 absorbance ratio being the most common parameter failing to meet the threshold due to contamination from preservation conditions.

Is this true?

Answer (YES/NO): NO